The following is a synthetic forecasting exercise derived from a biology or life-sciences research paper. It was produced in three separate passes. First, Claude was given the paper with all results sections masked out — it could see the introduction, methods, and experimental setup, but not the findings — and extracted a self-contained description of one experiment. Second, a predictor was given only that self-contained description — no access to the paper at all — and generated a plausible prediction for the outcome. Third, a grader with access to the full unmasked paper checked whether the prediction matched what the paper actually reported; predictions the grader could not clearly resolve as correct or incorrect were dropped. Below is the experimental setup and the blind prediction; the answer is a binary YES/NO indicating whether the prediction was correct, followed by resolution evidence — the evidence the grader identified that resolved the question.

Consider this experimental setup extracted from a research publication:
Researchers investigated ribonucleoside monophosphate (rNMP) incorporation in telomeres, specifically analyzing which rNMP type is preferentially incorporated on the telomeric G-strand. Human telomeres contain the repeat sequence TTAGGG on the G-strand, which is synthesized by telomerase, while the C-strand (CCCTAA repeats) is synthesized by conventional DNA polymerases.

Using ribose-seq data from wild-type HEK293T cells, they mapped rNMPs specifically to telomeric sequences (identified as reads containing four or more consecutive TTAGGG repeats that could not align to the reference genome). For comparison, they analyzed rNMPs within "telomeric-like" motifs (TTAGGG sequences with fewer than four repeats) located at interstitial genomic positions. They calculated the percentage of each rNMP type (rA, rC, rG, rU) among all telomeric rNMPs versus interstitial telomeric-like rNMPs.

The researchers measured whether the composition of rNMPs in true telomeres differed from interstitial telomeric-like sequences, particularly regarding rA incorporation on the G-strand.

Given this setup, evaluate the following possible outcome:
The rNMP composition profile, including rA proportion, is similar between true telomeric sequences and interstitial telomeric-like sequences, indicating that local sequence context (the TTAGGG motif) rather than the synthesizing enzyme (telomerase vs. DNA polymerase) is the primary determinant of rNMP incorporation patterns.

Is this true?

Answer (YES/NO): NO